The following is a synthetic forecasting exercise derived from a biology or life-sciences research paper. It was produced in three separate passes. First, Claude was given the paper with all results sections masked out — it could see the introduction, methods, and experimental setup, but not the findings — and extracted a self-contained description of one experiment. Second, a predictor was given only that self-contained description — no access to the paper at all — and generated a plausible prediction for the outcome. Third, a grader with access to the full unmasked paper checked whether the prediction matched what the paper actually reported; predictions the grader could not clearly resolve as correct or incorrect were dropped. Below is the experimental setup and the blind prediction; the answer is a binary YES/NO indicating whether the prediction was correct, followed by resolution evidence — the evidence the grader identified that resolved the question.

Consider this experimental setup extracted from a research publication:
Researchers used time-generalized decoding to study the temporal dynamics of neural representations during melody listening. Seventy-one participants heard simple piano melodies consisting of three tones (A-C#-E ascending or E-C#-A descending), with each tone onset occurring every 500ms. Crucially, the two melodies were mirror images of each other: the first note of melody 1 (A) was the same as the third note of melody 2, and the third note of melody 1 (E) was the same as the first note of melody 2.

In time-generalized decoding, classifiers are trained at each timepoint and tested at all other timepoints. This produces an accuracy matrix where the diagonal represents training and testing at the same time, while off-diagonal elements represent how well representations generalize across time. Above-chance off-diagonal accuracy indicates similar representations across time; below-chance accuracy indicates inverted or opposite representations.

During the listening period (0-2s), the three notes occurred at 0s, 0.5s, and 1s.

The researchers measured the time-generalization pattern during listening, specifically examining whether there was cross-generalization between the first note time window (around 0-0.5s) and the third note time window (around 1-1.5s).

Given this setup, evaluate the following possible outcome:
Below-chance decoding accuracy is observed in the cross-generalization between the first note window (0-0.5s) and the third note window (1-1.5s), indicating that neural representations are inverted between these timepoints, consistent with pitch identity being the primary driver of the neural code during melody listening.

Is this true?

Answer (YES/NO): YES